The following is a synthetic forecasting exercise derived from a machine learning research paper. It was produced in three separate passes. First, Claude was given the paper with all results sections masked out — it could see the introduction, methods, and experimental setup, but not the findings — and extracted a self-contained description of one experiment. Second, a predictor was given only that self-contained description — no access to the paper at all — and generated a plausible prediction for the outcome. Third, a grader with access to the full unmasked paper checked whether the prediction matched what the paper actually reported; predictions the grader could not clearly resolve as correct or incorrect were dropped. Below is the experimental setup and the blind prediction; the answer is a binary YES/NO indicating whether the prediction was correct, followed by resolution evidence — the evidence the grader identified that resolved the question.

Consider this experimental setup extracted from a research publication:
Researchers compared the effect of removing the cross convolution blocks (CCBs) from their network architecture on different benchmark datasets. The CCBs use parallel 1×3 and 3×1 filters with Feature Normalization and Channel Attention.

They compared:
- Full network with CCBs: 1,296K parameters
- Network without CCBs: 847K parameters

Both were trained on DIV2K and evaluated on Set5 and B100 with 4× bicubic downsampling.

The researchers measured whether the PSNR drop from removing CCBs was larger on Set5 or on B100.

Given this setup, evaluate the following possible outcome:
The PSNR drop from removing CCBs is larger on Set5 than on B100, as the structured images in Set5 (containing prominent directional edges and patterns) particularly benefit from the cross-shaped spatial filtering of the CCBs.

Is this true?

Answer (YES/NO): YES